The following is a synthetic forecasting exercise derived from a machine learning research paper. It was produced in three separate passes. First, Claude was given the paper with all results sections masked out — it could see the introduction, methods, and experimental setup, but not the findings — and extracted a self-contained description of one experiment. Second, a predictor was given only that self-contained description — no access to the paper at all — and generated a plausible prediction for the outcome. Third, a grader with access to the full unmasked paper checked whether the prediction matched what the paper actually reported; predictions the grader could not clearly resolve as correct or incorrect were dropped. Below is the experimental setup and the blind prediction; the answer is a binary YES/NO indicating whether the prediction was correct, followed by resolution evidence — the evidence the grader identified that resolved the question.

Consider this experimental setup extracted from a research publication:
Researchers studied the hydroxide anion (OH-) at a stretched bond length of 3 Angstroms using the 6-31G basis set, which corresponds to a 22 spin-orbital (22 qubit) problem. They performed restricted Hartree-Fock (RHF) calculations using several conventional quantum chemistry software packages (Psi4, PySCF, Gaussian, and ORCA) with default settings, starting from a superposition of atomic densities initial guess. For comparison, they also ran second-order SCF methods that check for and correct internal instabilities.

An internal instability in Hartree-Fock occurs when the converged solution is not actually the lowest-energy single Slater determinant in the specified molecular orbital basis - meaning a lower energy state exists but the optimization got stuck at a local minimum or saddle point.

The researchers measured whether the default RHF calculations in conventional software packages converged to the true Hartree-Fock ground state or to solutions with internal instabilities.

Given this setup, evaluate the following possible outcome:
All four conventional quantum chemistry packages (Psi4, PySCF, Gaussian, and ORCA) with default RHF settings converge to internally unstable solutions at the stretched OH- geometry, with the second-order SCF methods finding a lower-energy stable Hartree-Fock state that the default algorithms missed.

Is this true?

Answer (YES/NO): NO